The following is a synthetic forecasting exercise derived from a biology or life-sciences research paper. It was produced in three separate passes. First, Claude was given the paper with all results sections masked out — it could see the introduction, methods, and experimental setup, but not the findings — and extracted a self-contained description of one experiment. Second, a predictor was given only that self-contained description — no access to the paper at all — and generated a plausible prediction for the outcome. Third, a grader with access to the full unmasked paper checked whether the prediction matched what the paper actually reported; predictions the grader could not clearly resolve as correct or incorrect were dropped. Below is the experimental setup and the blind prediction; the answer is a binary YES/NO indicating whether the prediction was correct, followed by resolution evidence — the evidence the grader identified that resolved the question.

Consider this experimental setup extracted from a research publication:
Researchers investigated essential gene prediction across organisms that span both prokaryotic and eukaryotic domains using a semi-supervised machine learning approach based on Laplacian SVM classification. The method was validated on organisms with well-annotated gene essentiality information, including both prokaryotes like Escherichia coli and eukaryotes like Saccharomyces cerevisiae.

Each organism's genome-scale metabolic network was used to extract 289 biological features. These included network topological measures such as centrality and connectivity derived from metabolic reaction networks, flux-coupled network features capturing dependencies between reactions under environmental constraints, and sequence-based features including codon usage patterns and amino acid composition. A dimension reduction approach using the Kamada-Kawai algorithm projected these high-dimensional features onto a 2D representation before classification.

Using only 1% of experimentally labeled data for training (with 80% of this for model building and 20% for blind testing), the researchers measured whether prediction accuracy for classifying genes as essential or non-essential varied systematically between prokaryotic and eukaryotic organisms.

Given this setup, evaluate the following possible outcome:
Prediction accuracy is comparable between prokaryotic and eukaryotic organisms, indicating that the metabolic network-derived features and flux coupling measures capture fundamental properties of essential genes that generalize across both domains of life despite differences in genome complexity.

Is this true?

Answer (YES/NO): YES